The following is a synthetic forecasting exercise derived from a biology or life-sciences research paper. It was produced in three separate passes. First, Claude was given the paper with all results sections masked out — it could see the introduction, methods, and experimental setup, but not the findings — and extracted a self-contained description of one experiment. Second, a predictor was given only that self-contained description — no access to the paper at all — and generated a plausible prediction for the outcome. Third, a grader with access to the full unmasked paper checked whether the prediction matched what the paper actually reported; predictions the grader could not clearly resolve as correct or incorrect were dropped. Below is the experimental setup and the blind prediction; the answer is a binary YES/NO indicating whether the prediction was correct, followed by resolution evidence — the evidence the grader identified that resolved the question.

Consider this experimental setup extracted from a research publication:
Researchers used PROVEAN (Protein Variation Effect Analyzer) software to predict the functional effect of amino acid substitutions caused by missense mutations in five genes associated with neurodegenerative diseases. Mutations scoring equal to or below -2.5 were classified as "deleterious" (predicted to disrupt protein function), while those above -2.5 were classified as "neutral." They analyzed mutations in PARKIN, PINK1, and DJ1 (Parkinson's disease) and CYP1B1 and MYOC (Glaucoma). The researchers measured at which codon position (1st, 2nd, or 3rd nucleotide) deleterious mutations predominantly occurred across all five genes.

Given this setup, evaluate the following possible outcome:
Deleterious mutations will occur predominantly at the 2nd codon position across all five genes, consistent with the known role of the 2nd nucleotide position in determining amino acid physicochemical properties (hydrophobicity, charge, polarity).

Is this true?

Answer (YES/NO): YES